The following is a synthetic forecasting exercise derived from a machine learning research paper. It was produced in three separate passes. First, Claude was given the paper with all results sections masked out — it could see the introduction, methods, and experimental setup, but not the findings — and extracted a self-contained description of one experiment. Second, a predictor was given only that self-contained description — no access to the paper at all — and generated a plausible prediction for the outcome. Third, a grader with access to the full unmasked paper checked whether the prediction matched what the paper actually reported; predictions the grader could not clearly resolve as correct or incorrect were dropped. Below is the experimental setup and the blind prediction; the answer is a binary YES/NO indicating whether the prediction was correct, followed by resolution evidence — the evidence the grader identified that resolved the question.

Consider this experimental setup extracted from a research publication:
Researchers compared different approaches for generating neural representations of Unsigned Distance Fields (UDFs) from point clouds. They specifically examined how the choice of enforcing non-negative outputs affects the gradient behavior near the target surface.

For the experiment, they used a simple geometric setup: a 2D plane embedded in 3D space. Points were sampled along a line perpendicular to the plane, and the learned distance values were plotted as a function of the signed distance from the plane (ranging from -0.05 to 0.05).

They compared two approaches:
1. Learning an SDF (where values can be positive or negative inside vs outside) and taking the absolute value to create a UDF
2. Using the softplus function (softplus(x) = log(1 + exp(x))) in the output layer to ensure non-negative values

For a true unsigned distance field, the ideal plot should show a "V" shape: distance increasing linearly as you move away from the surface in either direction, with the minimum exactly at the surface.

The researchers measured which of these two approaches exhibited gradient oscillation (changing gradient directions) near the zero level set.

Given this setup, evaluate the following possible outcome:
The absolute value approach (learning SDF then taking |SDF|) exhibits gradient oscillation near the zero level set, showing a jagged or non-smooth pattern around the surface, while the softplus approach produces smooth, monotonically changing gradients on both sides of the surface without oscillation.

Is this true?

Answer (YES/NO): NO